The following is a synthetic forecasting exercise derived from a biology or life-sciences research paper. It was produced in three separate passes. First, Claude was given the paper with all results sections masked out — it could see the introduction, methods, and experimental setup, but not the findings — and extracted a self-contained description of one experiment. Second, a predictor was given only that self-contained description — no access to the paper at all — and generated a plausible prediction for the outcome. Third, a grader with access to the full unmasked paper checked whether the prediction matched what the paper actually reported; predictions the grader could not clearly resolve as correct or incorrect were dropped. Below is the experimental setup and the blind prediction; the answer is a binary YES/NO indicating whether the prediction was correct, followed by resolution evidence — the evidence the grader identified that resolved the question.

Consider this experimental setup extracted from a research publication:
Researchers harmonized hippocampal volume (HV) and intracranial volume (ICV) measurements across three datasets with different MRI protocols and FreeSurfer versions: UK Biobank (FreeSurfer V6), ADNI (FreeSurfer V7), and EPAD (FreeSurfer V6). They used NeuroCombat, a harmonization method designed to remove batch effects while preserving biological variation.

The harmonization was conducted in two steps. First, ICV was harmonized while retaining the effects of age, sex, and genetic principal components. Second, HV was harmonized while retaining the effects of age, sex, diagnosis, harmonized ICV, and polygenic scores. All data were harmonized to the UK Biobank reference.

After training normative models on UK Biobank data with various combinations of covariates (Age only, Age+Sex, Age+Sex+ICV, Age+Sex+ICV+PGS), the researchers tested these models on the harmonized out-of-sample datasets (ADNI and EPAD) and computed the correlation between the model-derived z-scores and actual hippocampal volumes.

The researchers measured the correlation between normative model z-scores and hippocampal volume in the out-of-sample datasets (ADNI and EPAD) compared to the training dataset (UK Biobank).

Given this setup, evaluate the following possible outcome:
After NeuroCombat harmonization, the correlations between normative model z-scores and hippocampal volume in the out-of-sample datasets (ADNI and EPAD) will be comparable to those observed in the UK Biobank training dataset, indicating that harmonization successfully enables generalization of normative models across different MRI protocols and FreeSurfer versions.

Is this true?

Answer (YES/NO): NO